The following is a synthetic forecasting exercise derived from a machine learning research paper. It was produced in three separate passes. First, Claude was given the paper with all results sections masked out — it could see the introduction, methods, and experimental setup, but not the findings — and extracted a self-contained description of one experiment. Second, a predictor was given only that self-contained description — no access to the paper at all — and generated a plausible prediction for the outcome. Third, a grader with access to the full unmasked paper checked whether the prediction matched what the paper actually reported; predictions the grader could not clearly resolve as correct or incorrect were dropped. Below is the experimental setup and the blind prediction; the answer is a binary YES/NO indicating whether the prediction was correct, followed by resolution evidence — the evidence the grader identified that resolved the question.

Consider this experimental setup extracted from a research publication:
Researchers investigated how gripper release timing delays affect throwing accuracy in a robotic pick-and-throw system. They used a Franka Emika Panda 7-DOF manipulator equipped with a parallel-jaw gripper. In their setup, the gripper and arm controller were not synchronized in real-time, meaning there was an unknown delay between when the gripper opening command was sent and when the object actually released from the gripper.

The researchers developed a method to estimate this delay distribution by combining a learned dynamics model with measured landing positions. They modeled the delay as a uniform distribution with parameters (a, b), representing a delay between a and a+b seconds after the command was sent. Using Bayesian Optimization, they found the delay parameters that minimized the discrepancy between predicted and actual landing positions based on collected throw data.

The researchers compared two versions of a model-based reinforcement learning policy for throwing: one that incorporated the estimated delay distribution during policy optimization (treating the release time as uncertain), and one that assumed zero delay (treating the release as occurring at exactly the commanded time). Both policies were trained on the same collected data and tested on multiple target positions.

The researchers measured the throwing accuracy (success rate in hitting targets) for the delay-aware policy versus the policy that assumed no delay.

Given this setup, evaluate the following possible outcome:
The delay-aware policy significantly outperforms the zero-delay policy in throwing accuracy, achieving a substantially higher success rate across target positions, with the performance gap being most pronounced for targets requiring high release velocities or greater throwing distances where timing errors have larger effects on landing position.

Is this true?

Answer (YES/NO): NO